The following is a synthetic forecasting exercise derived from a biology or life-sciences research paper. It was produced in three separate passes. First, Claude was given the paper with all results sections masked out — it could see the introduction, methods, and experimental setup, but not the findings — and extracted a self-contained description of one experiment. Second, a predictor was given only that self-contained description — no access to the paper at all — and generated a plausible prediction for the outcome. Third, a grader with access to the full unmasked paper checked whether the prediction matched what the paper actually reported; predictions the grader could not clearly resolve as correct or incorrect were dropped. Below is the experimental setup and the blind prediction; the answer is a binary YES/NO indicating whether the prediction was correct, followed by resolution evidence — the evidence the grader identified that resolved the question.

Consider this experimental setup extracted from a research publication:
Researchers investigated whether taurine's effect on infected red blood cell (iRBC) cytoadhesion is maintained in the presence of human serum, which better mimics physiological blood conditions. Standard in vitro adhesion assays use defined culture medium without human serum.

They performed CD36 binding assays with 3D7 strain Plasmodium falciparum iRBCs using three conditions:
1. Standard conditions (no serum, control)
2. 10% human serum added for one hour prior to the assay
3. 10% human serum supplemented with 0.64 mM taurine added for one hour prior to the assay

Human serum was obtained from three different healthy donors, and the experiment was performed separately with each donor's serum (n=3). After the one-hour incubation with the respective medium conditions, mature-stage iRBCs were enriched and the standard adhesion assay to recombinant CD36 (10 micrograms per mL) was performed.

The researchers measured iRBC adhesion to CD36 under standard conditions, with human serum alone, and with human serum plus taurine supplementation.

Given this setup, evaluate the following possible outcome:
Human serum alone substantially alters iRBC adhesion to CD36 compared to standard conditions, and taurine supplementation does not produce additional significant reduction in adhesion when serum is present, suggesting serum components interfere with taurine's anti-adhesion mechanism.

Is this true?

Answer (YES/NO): NO